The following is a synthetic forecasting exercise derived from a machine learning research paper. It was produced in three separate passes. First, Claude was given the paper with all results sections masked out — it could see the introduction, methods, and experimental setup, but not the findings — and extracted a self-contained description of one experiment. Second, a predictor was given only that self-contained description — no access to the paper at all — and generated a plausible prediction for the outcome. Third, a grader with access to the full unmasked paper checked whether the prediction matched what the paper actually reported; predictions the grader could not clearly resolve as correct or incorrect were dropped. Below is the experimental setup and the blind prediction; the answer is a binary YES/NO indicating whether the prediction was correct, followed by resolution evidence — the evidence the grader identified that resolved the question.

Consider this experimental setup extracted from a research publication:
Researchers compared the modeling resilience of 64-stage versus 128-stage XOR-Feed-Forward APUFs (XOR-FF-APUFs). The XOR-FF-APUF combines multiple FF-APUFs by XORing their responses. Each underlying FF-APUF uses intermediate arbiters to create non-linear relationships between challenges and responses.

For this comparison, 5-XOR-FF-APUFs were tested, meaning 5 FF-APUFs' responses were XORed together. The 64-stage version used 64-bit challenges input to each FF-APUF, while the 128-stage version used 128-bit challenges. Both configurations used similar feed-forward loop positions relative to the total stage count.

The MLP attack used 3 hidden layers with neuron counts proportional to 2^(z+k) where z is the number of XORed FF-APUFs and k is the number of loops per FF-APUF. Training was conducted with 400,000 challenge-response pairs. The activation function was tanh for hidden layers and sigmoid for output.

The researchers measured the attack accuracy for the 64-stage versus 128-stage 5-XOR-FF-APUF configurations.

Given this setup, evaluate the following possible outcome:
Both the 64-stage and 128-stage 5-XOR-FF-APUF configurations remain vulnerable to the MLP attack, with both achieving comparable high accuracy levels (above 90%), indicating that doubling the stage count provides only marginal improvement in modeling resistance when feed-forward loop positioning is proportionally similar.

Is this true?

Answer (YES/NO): NO